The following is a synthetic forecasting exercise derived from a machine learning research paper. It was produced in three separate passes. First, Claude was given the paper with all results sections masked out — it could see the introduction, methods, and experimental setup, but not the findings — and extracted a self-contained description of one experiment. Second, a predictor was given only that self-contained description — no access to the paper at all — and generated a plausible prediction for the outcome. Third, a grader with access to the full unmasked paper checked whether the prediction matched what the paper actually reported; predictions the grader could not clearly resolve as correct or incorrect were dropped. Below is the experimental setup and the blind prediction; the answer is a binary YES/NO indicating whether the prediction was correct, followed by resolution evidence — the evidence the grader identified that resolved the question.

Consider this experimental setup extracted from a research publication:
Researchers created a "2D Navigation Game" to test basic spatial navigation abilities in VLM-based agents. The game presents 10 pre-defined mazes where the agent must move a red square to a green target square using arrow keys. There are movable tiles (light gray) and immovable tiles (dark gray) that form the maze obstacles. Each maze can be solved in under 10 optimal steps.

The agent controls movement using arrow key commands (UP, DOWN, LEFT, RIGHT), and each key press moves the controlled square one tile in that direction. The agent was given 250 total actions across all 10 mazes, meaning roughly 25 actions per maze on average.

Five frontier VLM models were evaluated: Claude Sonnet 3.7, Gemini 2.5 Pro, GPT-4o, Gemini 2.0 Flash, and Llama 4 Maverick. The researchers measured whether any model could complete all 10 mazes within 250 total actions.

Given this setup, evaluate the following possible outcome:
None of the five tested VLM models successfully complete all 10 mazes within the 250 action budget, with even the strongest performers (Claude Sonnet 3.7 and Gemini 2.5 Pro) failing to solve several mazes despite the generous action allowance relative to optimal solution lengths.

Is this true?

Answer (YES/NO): YES